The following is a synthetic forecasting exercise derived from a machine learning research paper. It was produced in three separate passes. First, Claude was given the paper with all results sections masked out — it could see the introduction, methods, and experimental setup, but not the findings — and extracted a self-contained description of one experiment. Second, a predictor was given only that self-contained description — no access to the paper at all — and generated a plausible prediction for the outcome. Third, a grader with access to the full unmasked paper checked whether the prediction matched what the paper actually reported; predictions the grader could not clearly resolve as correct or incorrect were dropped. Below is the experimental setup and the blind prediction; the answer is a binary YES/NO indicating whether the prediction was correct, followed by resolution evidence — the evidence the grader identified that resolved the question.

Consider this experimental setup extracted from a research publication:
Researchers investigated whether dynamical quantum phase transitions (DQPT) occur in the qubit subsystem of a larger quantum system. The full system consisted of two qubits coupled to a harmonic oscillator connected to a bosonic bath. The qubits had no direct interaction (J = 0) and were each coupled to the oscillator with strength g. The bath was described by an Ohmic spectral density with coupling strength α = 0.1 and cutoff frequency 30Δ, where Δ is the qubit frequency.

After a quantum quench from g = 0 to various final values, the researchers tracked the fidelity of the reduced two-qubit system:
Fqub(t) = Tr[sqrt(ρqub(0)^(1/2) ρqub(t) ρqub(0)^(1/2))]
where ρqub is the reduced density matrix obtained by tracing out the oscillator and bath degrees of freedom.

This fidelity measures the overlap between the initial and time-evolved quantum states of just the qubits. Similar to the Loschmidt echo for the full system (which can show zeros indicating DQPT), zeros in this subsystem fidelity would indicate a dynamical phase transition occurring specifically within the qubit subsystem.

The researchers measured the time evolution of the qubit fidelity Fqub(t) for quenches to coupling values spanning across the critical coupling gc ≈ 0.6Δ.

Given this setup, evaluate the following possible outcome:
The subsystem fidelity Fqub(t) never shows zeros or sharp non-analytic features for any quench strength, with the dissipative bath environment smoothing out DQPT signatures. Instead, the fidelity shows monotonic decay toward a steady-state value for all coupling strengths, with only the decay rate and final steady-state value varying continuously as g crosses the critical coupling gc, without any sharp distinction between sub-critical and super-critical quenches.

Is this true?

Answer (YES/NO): NO